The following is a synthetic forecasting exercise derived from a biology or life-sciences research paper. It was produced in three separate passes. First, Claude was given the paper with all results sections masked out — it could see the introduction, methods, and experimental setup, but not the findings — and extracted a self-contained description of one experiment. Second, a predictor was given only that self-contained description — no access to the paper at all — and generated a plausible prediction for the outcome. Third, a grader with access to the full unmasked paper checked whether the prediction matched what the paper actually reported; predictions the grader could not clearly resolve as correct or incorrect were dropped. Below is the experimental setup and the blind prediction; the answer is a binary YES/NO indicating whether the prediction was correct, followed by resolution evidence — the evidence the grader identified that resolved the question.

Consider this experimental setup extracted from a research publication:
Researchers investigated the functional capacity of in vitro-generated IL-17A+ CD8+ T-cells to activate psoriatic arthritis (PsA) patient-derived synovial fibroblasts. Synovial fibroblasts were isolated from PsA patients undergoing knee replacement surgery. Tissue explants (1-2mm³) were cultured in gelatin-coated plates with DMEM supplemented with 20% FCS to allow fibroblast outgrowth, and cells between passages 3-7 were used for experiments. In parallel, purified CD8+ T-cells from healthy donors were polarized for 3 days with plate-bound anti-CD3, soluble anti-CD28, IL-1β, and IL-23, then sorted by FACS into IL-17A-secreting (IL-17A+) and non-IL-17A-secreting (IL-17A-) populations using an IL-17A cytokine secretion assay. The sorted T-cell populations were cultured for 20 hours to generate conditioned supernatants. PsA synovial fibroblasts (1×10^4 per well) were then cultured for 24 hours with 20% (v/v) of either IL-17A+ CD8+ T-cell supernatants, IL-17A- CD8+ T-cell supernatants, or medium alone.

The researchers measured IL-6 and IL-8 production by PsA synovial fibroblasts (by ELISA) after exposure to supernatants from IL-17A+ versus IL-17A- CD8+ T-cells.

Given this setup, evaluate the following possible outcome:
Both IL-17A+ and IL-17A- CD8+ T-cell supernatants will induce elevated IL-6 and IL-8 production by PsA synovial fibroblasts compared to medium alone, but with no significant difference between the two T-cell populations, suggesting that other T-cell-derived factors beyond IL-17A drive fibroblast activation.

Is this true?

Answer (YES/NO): NO